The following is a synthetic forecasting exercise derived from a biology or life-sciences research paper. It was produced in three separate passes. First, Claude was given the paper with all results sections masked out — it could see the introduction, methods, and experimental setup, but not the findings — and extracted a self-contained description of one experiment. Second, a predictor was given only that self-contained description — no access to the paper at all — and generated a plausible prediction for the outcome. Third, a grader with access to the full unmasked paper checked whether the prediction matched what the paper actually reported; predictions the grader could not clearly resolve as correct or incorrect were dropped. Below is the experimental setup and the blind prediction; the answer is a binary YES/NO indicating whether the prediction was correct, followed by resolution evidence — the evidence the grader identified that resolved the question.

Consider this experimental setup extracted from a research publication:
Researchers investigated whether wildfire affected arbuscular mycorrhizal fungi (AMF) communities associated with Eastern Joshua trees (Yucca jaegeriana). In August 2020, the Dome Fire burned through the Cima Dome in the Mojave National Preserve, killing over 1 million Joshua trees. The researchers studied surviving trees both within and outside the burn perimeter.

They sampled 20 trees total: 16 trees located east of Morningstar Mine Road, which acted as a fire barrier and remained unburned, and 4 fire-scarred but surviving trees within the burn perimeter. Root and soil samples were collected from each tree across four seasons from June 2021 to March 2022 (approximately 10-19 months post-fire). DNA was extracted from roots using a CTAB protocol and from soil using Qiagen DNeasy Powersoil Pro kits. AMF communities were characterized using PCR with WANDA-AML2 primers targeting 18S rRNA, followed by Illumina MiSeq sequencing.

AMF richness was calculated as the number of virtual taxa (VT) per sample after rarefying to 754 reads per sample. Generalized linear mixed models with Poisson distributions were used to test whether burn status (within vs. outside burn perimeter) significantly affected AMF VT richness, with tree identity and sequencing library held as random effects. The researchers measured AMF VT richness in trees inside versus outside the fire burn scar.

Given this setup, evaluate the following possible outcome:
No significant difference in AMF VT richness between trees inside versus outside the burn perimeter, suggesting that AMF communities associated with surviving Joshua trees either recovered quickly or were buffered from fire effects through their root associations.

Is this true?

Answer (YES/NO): YES